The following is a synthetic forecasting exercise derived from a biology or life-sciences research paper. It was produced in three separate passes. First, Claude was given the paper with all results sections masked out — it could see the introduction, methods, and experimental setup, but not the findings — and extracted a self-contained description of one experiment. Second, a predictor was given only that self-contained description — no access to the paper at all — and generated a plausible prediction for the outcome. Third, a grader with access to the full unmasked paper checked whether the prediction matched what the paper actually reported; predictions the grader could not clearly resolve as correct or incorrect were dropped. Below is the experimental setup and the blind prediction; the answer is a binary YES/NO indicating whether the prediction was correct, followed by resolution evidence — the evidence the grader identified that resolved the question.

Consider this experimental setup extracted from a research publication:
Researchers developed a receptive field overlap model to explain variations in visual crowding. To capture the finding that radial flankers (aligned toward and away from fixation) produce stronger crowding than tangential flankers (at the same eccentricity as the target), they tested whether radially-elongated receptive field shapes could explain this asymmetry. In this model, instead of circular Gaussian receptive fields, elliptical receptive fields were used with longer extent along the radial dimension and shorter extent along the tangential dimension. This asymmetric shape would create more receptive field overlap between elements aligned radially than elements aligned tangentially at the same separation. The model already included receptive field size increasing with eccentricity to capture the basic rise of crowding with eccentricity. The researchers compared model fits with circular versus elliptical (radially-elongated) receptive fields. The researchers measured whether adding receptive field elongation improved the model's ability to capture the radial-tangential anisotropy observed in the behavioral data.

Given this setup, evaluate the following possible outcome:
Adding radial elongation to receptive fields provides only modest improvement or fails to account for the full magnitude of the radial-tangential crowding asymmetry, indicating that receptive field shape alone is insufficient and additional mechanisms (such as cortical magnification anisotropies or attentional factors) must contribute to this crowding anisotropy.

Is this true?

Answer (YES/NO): NO